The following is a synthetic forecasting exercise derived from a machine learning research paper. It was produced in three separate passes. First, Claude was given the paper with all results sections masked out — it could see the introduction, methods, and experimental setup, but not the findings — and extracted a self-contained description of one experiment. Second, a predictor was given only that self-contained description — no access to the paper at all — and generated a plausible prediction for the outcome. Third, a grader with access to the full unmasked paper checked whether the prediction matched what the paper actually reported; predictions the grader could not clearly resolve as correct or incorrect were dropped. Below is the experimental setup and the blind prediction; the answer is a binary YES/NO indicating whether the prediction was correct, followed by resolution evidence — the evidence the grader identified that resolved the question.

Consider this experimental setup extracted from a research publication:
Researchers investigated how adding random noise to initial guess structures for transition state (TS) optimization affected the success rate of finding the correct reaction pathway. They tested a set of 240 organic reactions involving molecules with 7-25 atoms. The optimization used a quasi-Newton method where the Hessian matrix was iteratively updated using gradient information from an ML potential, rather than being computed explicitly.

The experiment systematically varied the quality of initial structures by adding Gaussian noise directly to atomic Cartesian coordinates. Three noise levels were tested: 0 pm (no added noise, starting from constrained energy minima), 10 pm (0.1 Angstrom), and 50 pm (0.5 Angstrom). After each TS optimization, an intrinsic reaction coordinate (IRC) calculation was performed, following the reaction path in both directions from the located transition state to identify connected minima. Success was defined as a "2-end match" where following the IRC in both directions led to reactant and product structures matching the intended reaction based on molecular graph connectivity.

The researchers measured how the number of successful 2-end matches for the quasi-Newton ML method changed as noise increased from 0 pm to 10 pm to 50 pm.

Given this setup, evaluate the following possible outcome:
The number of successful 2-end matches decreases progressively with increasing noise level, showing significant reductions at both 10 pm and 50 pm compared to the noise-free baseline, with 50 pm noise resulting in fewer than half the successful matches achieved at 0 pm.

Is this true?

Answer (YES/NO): YES